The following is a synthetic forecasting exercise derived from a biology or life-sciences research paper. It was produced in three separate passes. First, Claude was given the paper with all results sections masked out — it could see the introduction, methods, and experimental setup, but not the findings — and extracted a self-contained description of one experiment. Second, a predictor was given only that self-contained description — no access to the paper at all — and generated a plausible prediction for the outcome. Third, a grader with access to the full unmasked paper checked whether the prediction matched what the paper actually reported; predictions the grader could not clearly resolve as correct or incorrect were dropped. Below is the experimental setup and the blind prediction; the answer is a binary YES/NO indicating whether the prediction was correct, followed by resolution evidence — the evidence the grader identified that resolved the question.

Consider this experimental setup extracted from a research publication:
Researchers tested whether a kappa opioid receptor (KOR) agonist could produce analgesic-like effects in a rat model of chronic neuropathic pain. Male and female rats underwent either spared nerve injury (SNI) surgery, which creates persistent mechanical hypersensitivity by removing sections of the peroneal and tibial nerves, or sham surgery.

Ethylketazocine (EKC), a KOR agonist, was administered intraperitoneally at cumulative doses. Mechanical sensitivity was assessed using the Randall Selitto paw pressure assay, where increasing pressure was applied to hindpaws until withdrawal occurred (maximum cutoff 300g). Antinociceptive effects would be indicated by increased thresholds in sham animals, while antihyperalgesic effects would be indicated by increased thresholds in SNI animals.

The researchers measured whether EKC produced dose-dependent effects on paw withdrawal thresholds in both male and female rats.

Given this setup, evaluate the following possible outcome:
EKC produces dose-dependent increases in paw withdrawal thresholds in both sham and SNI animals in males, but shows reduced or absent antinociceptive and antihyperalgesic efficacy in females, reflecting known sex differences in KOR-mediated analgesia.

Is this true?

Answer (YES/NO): NO